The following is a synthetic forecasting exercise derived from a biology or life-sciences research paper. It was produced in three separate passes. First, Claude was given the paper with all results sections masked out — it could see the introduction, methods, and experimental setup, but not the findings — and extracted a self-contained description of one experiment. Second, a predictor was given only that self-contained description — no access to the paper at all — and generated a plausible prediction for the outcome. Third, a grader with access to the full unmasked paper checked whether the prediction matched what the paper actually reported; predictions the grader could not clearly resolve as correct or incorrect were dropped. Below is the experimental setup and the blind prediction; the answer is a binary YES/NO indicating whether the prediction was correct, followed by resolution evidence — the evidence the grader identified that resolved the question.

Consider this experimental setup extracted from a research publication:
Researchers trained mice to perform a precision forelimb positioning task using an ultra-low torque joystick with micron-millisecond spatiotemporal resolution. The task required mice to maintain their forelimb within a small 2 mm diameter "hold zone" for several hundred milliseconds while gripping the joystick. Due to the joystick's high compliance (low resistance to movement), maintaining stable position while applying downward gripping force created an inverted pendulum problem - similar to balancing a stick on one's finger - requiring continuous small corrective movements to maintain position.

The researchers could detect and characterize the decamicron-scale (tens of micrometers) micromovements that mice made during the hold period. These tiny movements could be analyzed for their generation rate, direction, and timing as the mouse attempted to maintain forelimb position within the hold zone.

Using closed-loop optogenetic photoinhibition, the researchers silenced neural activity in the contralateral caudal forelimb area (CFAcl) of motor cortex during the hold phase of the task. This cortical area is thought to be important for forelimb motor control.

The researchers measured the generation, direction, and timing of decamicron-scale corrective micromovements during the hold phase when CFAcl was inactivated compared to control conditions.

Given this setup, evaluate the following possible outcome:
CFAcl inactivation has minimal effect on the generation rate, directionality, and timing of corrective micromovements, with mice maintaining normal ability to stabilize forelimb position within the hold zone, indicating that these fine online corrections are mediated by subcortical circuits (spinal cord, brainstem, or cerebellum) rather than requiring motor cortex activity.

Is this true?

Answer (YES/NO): YES